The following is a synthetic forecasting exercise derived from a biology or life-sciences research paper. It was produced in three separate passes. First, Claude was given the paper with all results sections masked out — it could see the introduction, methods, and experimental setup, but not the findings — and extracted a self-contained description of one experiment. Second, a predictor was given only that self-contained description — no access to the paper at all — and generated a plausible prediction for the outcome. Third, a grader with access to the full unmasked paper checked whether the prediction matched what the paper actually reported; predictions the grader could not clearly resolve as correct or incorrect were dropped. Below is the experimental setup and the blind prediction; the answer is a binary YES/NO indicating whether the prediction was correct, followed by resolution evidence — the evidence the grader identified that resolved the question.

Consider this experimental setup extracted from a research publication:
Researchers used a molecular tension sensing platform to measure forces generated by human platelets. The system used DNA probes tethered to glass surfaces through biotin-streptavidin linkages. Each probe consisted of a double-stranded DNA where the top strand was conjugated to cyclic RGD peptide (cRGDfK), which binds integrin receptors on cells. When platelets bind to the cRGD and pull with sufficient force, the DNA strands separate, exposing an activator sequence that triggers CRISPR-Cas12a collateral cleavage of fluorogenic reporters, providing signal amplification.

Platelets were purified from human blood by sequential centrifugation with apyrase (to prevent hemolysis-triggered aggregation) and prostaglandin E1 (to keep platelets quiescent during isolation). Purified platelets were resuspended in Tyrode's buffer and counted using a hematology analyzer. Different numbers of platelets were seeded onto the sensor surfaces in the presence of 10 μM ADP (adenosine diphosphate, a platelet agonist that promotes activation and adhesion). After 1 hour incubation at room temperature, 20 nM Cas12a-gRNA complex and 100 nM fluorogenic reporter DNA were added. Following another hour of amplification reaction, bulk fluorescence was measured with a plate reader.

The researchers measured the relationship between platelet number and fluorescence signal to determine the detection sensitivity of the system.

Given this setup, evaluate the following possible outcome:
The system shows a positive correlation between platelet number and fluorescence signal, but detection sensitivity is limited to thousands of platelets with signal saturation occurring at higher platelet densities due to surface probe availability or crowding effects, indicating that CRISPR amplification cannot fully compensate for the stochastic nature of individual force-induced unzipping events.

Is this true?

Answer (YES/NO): NO